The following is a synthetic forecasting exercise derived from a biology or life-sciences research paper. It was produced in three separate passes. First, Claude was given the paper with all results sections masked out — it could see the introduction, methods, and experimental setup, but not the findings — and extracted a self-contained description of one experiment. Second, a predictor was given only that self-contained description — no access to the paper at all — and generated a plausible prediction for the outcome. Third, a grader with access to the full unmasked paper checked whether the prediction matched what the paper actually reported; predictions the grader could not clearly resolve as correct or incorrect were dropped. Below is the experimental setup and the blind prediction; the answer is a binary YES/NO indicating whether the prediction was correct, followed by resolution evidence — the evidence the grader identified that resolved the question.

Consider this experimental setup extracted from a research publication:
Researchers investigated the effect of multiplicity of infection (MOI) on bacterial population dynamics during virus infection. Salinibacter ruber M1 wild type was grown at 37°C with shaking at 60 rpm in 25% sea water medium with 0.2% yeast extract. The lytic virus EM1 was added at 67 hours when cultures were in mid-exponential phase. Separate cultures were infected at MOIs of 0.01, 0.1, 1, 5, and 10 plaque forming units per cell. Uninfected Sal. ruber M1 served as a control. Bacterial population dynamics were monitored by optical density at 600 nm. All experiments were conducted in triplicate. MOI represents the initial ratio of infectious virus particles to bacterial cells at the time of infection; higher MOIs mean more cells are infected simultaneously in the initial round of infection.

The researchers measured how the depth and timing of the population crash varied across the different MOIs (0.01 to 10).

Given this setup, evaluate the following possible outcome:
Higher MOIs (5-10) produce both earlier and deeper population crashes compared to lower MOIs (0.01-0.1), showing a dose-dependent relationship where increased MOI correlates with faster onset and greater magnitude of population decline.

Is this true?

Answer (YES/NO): NO